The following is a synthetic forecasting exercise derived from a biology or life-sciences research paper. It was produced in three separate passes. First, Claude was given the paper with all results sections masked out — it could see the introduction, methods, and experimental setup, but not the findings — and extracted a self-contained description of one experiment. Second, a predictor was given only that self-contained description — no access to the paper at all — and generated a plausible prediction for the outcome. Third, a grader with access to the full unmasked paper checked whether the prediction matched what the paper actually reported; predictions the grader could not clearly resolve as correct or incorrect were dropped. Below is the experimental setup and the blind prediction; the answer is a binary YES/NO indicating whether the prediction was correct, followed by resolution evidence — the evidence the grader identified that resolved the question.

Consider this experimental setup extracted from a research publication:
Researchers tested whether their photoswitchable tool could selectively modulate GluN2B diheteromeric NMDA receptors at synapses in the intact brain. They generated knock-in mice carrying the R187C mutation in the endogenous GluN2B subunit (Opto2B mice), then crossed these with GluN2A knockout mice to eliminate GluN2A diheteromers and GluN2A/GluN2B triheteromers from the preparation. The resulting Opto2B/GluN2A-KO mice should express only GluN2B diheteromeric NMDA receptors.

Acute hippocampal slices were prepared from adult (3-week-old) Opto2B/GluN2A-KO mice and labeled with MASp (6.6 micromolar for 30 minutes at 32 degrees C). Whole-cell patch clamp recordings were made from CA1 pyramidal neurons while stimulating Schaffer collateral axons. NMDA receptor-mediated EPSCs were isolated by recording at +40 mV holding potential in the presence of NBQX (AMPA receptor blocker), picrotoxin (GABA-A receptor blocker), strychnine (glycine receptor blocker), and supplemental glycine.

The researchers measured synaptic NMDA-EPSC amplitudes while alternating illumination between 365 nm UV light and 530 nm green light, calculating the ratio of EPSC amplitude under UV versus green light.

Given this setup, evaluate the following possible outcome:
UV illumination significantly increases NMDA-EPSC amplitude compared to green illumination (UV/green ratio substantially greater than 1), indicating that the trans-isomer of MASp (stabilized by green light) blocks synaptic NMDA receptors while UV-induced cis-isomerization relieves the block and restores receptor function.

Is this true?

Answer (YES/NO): NO